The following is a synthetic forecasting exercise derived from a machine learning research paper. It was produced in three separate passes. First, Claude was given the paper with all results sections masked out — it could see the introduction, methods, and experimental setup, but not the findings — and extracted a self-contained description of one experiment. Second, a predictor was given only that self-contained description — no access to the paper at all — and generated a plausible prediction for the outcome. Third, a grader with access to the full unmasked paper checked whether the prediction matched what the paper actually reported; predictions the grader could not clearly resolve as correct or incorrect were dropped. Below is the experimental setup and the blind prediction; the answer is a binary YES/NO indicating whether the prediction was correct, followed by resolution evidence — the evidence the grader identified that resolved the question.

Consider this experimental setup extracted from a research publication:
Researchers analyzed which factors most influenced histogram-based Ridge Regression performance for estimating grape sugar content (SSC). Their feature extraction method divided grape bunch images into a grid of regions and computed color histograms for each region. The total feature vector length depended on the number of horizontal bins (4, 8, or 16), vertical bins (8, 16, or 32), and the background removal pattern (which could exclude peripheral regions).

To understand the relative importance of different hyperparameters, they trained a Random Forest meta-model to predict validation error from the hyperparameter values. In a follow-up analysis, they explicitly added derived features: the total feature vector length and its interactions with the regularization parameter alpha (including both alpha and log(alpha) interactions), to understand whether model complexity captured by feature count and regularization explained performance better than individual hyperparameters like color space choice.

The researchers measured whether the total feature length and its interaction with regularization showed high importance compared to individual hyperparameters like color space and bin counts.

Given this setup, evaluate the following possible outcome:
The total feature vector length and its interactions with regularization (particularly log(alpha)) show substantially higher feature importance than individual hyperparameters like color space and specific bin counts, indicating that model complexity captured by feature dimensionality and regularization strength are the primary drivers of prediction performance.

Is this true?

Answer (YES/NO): YES